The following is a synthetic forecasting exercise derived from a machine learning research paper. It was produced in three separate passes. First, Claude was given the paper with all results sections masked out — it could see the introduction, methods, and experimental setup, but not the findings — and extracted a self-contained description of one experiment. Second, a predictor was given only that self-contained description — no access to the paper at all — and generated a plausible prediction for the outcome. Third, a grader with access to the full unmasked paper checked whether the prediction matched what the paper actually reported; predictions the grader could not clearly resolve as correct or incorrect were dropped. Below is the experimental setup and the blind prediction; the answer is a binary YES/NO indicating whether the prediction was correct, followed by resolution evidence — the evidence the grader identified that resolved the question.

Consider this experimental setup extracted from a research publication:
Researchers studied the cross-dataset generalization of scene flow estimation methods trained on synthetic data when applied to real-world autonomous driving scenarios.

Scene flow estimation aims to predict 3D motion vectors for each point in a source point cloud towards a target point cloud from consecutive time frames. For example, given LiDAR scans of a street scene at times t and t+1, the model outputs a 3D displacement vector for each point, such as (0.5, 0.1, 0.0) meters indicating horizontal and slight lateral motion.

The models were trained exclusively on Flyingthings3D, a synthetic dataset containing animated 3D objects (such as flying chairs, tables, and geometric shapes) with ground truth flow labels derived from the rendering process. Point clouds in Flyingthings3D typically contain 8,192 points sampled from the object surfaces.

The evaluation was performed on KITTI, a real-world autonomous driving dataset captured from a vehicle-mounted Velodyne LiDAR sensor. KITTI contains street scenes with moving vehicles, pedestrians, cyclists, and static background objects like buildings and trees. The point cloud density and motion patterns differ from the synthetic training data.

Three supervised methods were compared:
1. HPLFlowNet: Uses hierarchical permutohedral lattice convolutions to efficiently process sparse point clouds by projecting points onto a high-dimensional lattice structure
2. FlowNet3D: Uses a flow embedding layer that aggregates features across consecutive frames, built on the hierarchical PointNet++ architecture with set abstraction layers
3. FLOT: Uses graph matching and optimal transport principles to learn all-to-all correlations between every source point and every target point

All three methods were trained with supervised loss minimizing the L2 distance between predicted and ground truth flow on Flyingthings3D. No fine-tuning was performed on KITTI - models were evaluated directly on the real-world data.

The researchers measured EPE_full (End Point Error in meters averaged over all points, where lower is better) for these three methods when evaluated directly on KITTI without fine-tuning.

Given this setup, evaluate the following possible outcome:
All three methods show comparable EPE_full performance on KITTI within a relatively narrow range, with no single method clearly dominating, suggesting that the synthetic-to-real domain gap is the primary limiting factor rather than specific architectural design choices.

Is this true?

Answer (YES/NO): NO